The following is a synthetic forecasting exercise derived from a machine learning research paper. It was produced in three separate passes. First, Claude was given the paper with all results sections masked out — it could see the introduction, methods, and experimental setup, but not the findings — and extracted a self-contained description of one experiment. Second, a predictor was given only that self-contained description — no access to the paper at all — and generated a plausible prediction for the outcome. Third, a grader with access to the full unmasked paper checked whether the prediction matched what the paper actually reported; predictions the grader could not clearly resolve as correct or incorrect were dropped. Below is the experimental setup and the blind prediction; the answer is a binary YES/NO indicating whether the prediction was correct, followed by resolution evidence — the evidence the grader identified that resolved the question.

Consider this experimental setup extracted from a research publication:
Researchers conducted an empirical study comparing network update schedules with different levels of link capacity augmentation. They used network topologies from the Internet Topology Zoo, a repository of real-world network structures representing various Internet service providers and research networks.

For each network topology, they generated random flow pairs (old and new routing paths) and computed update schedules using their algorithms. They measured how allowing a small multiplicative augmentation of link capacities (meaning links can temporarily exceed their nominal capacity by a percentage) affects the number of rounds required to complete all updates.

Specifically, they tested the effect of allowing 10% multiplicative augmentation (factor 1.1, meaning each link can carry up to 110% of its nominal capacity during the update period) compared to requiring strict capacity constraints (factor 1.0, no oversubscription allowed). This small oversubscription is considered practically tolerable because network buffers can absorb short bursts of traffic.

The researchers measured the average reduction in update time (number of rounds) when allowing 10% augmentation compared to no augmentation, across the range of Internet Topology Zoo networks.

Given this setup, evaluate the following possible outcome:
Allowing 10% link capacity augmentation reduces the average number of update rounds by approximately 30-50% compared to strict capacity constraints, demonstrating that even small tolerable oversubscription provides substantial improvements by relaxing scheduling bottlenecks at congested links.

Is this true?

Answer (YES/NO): YES